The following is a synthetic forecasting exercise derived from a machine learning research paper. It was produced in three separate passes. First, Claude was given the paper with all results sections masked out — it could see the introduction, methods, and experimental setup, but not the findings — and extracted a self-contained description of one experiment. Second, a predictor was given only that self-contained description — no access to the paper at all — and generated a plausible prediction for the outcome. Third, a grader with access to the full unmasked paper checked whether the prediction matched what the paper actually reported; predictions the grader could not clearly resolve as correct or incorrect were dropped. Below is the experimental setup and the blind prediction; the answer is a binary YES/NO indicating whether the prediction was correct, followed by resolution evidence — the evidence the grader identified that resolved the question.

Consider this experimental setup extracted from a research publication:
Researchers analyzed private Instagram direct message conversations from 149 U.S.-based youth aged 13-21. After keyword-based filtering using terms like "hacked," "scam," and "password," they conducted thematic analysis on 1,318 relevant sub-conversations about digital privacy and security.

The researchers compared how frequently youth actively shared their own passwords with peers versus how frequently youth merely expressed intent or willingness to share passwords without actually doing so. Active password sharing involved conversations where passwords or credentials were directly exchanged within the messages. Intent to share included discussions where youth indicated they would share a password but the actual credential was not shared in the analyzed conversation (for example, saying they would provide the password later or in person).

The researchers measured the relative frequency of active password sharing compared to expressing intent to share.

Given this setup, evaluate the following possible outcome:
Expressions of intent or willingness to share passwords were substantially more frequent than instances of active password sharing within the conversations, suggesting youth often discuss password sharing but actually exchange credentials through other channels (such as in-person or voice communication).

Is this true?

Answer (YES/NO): NO